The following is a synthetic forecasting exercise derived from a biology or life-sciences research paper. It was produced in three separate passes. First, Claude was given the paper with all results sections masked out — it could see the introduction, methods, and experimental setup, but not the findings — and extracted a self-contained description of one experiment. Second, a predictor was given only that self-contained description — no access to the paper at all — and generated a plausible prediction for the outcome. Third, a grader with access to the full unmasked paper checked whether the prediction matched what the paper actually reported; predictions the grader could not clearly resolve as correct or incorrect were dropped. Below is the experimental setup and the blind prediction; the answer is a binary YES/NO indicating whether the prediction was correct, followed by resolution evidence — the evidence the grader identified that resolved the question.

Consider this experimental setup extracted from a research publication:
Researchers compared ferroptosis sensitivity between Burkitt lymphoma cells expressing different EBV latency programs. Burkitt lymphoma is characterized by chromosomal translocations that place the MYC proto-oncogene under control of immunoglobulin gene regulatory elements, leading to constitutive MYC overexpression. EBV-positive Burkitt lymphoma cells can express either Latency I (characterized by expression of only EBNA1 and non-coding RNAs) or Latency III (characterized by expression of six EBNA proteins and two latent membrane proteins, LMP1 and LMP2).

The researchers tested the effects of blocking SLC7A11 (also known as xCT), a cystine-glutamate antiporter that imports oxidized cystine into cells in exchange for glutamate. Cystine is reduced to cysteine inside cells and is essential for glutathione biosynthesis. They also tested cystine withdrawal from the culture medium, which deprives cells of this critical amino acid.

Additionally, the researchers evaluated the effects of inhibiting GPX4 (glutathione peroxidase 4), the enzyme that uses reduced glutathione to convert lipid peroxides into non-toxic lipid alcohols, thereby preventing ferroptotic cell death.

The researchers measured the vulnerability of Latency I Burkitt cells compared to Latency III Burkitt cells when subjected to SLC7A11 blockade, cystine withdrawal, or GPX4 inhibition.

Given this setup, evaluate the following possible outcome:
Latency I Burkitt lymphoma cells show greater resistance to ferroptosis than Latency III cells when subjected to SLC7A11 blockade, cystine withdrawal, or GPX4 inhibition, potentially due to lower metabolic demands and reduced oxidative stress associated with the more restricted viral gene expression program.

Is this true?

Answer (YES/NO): NO